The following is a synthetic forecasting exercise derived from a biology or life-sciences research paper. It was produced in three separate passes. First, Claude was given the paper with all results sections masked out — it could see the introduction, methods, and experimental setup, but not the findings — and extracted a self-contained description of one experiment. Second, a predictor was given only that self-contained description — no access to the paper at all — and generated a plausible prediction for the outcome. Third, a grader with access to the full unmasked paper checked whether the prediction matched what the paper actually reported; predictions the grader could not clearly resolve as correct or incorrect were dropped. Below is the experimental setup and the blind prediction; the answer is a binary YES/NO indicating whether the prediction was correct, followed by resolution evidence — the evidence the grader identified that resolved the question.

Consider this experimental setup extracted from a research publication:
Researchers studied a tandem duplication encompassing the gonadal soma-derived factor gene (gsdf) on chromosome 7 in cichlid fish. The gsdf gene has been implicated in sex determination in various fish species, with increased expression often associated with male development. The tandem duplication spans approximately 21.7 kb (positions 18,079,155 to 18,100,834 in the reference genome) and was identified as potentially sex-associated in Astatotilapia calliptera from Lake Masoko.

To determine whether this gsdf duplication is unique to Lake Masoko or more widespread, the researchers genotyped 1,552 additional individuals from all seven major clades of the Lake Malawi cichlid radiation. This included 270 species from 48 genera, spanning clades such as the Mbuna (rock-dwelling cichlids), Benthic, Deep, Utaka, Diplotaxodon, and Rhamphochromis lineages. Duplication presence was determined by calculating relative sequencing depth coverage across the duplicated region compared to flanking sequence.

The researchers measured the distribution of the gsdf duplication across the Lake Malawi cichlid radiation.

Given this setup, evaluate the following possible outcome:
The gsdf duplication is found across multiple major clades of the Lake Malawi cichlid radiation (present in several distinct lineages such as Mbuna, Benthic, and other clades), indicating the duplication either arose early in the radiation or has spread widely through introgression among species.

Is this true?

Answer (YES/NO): YES